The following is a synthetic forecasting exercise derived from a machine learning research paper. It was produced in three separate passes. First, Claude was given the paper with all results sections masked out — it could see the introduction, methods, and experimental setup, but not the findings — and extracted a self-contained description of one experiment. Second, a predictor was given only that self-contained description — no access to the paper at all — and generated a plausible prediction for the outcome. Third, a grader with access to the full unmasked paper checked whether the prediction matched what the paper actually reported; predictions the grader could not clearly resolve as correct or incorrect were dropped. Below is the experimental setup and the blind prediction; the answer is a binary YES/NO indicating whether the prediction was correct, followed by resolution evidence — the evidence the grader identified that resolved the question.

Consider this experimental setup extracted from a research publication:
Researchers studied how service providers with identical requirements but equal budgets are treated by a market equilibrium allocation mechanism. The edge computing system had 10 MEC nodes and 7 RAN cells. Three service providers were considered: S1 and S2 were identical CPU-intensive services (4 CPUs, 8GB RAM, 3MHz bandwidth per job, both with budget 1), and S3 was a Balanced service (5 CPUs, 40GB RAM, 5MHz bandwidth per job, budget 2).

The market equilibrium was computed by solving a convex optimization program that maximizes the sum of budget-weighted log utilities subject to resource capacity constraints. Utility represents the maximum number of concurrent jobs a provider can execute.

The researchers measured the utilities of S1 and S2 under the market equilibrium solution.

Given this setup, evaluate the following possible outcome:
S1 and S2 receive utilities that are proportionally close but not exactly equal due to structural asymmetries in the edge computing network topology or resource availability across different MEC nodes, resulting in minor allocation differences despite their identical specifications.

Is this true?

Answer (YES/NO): NO